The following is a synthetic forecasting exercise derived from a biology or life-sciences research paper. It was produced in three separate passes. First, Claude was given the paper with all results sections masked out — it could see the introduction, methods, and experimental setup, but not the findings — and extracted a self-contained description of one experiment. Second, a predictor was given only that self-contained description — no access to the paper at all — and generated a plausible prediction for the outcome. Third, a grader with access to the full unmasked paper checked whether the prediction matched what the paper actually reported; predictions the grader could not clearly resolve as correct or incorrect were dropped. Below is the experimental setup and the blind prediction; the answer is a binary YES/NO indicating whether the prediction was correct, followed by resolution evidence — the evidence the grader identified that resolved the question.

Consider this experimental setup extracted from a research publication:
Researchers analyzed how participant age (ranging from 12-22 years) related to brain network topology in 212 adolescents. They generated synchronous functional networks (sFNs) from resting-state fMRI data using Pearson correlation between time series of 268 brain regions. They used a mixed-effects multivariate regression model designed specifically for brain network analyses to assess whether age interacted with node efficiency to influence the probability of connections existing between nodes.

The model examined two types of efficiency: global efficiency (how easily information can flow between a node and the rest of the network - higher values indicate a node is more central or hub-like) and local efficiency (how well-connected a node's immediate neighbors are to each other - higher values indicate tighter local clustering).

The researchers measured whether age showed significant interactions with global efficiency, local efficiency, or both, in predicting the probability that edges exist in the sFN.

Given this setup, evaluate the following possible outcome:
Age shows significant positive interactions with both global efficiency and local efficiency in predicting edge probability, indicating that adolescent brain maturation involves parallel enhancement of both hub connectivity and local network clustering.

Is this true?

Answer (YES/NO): NO